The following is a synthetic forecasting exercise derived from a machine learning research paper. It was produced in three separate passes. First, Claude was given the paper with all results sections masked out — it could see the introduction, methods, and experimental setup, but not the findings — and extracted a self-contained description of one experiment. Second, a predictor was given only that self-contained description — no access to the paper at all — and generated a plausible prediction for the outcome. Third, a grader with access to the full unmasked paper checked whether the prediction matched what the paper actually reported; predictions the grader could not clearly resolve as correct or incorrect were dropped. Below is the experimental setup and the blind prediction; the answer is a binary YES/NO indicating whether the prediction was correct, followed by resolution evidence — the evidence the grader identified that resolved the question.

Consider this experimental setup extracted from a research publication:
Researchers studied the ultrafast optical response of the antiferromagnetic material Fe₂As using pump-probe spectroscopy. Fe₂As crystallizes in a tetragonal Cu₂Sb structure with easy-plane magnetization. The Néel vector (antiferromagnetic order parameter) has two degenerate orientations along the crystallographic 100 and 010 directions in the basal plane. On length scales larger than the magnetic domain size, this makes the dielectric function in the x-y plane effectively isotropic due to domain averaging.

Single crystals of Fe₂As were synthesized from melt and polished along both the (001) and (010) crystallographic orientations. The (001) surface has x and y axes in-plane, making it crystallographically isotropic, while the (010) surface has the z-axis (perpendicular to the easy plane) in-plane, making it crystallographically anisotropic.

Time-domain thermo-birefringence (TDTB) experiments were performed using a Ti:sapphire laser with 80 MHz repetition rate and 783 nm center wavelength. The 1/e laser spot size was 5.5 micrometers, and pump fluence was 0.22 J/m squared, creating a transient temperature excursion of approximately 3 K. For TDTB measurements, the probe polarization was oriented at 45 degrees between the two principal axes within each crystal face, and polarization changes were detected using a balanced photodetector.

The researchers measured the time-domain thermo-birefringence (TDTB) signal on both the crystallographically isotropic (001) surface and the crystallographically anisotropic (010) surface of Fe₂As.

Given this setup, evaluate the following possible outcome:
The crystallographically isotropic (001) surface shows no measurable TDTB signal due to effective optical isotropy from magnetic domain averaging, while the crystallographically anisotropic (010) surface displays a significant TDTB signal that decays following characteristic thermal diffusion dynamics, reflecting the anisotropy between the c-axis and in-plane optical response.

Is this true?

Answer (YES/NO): NO